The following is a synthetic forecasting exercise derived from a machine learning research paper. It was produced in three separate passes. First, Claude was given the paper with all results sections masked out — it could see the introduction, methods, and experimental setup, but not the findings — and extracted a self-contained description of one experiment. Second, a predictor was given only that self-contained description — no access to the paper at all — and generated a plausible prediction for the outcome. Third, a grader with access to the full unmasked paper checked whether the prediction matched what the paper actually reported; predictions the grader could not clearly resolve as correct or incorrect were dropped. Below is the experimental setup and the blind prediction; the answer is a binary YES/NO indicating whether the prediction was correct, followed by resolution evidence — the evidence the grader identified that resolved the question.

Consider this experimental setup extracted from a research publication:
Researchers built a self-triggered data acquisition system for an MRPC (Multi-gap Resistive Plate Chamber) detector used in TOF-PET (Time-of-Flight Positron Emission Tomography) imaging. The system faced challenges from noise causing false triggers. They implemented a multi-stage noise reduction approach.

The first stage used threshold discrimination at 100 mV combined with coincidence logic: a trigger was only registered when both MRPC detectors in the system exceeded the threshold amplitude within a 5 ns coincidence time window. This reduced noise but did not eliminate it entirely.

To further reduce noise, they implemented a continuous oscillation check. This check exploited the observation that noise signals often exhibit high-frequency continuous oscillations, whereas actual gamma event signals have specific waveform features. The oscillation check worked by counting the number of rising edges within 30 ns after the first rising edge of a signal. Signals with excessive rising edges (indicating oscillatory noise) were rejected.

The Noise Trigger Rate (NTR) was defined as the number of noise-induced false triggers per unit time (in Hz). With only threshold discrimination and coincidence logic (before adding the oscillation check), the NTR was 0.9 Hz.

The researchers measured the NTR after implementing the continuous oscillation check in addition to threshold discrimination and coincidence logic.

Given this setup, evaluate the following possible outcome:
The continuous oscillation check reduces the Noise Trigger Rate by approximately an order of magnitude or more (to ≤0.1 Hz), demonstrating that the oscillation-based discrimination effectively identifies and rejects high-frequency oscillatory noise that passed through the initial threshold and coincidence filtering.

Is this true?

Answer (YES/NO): YES